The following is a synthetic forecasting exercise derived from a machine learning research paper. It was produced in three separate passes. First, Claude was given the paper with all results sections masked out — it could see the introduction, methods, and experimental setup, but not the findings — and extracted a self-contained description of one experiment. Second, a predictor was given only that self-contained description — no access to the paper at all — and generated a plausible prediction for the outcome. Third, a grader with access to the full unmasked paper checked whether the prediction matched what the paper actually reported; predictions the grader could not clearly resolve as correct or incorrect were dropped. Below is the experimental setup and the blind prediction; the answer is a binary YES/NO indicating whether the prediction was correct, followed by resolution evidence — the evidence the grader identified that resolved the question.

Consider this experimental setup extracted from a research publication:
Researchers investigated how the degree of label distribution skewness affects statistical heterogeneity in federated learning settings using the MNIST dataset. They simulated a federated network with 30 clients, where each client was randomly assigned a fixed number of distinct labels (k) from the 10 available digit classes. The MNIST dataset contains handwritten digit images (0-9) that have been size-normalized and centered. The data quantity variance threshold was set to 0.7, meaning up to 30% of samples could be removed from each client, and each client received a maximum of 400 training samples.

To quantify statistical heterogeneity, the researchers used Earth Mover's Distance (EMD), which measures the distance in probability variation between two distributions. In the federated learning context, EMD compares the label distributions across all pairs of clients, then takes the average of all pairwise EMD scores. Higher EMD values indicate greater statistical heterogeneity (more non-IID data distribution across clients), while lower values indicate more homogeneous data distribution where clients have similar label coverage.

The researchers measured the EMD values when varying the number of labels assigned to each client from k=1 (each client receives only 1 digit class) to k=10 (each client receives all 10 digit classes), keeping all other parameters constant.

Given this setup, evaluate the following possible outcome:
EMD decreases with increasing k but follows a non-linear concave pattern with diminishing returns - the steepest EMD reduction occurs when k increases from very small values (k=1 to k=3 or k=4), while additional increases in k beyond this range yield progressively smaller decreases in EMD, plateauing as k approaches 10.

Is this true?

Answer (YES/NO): NO